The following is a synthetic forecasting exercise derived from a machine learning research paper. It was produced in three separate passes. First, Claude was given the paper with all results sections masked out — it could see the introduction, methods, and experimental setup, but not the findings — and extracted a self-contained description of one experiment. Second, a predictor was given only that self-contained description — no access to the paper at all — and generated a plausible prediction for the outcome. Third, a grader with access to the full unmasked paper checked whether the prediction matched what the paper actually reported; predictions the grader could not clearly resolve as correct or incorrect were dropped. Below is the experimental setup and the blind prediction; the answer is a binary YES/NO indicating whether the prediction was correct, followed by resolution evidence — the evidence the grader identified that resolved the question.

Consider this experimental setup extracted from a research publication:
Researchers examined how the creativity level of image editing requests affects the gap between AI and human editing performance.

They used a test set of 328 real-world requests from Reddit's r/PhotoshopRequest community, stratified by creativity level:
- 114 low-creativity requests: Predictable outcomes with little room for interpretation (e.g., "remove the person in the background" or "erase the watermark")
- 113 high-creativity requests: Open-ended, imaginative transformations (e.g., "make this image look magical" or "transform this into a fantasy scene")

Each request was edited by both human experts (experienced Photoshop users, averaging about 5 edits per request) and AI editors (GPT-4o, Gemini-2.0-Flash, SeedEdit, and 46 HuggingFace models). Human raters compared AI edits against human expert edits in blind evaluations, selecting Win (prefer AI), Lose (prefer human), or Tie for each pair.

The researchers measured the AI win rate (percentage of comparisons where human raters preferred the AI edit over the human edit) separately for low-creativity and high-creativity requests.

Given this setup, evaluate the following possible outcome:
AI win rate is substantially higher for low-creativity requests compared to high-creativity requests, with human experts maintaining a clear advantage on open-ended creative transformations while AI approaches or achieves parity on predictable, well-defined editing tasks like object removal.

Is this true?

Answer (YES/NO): NO